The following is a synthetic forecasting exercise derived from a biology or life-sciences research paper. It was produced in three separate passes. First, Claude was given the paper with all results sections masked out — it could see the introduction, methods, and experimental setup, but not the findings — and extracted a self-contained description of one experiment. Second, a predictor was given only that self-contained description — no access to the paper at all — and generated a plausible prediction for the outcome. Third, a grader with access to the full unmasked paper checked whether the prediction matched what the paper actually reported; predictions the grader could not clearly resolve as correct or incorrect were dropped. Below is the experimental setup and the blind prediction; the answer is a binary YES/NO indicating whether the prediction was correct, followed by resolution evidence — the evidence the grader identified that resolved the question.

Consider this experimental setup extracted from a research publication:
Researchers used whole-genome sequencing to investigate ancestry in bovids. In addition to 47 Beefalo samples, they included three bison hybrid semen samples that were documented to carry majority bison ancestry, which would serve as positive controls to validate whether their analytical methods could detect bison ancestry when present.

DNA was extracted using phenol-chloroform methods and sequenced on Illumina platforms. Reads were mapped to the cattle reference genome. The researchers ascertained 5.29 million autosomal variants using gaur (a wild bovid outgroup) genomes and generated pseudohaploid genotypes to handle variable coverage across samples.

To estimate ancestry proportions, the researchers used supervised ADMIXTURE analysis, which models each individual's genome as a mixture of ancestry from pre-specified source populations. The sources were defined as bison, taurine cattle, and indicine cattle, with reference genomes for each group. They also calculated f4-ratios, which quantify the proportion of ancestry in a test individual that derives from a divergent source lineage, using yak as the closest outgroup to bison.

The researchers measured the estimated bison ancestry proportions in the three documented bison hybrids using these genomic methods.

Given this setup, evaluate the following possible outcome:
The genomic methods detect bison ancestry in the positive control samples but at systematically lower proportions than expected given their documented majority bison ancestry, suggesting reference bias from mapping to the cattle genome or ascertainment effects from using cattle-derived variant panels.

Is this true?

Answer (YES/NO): NO